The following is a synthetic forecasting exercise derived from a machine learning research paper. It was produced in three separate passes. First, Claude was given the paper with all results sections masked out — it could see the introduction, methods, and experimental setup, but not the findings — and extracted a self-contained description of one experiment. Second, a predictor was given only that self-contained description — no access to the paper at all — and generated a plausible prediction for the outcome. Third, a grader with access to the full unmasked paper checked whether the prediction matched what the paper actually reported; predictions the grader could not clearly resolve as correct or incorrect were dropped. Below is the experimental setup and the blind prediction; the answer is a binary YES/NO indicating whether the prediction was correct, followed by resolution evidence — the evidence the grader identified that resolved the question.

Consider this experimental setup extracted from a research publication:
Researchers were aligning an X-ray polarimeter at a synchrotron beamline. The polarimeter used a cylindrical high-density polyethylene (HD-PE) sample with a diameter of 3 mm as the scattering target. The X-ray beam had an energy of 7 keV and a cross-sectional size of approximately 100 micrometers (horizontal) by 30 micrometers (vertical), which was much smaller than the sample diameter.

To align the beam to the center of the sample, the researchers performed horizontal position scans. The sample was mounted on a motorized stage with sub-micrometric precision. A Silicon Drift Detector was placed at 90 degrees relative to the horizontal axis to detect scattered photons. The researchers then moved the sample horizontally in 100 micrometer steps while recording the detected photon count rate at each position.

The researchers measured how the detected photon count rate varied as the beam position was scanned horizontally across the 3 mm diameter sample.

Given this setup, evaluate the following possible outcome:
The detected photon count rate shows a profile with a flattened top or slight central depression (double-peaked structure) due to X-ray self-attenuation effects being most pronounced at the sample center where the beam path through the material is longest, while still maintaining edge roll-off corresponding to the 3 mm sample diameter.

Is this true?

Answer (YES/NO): NO